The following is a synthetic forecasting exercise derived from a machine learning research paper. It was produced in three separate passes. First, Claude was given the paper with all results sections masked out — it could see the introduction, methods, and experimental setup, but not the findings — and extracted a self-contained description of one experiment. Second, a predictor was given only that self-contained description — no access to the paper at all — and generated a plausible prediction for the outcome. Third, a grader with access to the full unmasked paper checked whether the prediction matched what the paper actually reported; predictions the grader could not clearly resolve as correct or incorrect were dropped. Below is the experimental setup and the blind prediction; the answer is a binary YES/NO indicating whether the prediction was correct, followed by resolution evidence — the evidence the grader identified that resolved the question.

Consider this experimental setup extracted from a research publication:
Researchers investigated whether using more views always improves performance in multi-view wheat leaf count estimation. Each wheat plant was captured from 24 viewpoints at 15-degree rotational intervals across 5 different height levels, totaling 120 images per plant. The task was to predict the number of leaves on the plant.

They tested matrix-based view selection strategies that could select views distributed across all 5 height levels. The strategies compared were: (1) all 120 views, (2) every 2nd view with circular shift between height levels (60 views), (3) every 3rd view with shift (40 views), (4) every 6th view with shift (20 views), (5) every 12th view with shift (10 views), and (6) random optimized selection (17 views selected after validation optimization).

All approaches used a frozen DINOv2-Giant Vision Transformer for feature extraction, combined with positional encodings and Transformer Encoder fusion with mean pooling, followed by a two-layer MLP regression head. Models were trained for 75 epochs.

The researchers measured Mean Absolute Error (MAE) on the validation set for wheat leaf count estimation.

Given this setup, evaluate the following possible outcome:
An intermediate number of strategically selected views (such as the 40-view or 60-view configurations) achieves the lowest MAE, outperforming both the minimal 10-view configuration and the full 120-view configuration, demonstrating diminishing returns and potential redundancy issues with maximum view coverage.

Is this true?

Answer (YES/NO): NO